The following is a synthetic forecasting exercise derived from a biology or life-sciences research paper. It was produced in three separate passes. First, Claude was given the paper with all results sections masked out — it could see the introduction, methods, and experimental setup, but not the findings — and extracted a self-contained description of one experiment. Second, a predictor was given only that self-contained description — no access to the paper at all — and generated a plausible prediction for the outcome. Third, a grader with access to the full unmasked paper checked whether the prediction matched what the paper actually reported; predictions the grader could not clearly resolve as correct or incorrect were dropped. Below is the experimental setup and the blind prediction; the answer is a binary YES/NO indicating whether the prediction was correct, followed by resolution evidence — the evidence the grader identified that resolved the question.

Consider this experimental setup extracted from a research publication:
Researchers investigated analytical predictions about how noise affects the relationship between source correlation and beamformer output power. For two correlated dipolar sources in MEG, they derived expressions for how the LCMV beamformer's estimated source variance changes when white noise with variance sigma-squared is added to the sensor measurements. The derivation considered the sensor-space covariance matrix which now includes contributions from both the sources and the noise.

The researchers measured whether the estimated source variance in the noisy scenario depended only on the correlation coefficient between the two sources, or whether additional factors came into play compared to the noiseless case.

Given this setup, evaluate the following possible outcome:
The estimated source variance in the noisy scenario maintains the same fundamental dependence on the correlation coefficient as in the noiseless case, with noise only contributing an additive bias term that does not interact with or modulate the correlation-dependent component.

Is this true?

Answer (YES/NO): NO